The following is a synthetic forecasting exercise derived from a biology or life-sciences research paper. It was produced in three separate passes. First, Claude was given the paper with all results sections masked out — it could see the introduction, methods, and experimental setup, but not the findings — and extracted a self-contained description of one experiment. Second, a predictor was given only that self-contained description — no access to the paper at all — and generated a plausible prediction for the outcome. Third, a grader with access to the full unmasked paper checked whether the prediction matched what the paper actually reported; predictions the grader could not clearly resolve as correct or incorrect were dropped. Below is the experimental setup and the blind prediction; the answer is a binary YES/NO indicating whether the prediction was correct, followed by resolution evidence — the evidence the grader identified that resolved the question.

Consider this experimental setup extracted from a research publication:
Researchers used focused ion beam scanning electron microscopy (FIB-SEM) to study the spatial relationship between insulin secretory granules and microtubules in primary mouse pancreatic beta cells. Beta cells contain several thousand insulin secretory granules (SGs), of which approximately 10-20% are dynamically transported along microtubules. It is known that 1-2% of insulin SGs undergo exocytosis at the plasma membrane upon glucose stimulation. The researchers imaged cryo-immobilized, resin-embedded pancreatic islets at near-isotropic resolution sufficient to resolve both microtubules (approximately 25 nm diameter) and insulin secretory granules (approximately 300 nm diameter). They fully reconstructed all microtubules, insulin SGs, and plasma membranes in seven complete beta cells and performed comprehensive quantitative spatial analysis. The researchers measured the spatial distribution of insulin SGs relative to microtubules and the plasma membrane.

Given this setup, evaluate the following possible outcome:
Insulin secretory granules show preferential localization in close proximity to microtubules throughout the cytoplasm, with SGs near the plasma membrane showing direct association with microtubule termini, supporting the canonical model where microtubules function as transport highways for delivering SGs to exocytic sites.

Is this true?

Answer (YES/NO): NO